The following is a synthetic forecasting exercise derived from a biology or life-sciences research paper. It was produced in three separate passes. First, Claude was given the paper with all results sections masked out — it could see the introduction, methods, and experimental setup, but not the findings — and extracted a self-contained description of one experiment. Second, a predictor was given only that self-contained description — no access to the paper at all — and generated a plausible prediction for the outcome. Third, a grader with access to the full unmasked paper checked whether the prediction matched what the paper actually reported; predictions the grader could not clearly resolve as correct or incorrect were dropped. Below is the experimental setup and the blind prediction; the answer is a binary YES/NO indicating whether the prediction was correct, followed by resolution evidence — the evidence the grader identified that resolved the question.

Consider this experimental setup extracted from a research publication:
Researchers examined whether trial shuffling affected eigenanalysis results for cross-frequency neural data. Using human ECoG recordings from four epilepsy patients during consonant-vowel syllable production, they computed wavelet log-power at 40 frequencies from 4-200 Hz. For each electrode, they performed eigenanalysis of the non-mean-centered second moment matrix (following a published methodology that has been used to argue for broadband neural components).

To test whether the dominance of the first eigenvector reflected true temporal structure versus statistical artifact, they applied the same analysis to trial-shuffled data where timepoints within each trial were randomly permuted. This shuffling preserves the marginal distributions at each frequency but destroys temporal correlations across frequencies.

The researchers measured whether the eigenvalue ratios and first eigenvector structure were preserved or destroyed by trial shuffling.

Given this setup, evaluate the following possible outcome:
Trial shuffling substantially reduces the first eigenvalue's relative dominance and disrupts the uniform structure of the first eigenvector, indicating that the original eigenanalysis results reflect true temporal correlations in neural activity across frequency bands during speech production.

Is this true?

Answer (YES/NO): NO